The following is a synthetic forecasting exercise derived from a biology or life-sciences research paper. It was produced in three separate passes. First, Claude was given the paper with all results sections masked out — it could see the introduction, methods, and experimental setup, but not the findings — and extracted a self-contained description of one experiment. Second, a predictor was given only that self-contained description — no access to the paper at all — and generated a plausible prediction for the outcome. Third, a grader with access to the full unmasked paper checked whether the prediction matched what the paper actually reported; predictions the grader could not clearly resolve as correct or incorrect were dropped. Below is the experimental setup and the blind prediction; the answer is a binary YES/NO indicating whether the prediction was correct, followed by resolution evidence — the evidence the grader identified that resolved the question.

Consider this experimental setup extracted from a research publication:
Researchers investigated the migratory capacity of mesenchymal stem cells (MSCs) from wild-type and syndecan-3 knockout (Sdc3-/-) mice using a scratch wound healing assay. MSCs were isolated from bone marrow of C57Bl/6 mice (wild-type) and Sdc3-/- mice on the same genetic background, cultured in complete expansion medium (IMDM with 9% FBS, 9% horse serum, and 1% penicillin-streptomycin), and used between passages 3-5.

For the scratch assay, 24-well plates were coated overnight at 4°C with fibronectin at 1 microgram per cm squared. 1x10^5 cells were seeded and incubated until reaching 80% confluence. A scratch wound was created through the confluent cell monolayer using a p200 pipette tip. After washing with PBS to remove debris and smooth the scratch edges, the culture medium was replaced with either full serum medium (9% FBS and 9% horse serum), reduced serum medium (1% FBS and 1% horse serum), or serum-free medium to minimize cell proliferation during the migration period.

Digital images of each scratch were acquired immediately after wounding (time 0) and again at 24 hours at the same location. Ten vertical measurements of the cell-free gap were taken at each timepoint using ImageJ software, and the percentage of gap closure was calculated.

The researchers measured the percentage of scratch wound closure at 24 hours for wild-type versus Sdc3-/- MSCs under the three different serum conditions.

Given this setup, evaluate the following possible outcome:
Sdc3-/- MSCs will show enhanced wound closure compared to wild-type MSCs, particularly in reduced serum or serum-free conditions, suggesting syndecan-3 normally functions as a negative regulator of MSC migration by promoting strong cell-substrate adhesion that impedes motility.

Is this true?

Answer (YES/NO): NO